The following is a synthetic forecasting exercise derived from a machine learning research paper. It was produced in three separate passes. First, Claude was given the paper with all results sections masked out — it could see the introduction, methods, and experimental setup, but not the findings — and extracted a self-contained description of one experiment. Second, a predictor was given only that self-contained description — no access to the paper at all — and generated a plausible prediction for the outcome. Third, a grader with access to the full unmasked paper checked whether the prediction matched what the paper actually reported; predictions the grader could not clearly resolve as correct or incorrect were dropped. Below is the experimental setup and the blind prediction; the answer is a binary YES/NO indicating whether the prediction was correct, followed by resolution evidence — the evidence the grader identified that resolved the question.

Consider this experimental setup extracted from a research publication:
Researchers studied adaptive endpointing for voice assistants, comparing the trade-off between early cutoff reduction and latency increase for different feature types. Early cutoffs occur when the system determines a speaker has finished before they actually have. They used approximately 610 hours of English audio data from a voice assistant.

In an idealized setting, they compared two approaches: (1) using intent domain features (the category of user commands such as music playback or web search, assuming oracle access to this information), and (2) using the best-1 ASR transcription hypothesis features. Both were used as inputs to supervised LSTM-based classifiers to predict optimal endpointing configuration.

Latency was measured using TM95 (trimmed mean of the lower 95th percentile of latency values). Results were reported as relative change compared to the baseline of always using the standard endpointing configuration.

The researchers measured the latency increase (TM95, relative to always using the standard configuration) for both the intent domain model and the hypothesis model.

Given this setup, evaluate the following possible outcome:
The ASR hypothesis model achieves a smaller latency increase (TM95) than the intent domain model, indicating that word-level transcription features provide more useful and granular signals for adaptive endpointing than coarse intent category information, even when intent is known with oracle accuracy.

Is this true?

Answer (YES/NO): YES